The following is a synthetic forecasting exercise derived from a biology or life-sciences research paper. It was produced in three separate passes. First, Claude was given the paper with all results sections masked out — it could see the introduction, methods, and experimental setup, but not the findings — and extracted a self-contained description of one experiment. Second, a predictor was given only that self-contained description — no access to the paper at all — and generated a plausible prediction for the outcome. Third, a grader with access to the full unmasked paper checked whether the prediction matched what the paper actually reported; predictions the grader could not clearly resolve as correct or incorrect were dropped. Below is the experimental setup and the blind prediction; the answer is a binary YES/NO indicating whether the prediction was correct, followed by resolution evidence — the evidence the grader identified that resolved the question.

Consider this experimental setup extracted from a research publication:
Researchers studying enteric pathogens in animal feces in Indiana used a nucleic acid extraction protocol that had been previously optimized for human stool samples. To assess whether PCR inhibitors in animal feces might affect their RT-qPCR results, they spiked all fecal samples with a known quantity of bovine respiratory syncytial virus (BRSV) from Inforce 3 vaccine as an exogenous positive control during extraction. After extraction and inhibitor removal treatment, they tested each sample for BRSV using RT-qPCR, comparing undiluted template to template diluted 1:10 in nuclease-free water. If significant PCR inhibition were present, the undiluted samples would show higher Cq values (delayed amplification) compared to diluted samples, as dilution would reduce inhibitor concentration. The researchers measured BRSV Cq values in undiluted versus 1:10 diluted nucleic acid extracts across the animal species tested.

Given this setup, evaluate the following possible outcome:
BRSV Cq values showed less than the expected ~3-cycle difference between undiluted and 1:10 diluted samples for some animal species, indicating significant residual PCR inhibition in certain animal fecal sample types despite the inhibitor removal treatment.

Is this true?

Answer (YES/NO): YES